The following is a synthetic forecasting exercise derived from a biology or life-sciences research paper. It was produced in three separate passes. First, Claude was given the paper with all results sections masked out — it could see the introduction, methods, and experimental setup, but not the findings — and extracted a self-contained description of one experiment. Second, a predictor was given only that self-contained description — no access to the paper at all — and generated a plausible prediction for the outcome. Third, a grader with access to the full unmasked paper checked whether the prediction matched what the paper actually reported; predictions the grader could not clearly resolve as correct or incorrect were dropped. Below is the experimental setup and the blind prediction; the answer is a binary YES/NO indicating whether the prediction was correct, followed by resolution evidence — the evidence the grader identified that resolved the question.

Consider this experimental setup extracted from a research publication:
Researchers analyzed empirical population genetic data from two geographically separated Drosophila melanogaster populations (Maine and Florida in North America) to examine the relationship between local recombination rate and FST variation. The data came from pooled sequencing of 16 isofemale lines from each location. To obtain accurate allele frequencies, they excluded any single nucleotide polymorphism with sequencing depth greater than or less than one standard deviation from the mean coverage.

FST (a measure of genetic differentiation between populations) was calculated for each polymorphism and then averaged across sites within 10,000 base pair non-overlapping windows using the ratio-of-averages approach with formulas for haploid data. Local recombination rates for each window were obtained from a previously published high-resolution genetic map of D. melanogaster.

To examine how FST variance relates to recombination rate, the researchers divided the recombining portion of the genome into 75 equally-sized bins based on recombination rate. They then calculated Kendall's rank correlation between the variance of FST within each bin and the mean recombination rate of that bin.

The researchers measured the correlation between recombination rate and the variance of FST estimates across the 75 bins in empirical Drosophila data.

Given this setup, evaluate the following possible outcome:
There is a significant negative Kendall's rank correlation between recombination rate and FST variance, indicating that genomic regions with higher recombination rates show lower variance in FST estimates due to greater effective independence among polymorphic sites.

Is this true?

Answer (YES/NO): YES